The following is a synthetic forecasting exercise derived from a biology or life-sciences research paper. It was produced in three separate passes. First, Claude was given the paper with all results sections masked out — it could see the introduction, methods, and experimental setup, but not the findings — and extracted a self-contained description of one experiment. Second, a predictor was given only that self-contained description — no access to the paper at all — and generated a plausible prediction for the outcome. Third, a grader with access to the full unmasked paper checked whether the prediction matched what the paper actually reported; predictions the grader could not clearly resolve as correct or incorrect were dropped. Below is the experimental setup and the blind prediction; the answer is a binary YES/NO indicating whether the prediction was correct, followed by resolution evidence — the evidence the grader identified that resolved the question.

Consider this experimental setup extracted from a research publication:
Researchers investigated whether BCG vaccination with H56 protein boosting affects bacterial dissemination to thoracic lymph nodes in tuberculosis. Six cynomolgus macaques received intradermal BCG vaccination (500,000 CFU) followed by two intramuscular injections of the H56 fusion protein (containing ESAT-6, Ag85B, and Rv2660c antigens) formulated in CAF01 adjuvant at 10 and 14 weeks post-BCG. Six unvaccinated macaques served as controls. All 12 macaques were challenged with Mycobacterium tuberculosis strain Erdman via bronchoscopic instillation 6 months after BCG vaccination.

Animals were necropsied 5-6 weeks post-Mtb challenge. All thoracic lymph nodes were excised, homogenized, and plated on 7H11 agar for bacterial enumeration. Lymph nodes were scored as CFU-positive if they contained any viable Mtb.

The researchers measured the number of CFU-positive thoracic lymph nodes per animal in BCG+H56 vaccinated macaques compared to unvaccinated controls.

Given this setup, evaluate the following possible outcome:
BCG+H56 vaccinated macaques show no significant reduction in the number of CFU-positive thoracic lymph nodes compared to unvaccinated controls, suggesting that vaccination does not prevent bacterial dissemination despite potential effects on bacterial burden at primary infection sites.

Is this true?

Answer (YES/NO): YES